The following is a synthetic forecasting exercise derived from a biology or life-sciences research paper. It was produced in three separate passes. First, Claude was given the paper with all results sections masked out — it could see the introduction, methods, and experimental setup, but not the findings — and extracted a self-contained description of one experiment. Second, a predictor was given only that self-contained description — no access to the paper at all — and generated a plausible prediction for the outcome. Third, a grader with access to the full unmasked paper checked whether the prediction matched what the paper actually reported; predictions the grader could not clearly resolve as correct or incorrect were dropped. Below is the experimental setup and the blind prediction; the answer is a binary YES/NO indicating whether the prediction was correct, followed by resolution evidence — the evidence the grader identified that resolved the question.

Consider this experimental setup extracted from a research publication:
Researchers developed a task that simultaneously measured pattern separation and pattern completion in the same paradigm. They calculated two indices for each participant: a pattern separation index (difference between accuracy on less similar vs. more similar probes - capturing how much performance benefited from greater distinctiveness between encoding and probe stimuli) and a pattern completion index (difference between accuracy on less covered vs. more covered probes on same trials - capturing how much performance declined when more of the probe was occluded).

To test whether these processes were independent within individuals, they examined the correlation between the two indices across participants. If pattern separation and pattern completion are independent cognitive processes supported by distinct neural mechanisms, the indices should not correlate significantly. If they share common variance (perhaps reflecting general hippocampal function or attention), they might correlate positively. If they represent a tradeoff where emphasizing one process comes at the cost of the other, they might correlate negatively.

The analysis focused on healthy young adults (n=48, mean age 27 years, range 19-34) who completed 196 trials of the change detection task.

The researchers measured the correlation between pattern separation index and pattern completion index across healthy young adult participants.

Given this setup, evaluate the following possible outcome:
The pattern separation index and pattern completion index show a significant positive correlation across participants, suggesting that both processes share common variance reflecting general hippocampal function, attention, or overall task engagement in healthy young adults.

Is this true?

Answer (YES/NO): NO